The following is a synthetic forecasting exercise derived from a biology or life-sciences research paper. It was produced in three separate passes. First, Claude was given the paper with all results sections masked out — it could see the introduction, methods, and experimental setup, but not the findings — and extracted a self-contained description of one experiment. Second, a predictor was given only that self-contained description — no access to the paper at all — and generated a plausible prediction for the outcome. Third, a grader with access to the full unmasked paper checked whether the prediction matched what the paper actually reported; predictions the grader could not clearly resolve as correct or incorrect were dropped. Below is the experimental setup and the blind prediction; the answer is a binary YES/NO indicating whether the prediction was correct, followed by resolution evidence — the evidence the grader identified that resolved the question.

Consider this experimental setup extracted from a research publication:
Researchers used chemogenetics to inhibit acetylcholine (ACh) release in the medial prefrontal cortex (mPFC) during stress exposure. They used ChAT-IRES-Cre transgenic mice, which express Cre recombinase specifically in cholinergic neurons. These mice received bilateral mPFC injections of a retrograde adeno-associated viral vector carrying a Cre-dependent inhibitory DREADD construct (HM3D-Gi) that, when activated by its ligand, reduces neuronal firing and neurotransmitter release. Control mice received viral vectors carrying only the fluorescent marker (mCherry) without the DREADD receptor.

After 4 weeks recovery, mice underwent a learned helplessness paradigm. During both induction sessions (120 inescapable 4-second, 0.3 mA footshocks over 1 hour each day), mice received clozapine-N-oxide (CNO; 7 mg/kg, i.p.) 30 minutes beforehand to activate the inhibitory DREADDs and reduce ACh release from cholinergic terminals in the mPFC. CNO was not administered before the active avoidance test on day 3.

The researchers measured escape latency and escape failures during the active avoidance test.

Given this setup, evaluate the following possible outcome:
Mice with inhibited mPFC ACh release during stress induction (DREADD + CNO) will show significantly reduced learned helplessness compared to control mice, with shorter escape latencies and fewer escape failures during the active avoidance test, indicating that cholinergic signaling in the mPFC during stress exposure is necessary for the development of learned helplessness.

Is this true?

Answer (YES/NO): NO